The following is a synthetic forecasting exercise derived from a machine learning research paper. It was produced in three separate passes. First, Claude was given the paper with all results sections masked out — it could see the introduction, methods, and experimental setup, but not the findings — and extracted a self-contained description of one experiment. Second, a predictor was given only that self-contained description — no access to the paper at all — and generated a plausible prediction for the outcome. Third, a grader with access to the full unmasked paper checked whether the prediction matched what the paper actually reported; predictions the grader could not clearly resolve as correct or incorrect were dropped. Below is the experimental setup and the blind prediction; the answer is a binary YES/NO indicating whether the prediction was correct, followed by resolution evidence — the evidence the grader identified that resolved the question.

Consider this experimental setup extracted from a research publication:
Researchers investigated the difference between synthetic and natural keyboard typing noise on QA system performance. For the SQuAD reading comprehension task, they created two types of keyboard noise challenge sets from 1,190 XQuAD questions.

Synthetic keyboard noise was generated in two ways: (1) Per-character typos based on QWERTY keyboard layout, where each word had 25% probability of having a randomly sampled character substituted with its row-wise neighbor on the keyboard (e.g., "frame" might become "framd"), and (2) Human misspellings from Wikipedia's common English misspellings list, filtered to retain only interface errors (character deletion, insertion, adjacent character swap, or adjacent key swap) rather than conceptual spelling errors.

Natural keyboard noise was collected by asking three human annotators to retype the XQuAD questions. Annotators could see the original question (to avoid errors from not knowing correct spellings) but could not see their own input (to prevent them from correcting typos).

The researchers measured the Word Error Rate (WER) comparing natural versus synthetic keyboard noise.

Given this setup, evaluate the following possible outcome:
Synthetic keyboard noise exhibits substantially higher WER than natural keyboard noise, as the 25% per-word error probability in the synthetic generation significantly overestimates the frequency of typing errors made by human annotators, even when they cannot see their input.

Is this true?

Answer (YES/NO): YES